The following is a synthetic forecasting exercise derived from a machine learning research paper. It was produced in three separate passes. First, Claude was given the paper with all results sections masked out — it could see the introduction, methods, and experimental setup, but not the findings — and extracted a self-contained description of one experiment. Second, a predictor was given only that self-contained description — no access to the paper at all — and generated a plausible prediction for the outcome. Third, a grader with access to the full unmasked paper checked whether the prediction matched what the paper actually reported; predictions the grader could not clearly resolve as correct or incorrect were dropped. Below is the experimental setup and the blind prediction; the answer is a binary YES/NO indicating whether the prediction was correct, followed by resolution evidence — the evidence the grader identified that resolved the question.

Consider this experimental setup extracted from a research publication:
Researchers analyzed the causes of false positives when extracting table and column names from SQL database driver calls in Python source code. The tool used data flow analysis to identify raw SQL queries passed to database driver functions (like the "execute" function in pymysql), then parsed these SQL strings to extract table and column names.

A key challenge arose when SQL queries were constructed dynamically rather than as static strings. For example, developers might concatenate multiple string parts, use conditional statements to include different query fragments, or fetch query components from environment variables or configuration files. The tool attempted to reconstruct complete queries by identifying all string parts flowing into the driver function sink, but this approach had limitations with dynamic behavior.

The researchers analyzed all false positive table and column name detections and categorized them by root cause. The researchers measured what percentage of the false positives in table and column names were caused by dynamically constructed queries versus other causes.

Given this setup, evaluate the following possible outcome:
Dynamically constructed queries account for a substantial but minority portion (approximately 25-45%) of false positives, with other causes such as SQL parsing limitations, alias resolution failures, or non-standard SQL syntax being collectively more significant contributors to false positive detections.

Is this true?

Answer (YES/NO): NO